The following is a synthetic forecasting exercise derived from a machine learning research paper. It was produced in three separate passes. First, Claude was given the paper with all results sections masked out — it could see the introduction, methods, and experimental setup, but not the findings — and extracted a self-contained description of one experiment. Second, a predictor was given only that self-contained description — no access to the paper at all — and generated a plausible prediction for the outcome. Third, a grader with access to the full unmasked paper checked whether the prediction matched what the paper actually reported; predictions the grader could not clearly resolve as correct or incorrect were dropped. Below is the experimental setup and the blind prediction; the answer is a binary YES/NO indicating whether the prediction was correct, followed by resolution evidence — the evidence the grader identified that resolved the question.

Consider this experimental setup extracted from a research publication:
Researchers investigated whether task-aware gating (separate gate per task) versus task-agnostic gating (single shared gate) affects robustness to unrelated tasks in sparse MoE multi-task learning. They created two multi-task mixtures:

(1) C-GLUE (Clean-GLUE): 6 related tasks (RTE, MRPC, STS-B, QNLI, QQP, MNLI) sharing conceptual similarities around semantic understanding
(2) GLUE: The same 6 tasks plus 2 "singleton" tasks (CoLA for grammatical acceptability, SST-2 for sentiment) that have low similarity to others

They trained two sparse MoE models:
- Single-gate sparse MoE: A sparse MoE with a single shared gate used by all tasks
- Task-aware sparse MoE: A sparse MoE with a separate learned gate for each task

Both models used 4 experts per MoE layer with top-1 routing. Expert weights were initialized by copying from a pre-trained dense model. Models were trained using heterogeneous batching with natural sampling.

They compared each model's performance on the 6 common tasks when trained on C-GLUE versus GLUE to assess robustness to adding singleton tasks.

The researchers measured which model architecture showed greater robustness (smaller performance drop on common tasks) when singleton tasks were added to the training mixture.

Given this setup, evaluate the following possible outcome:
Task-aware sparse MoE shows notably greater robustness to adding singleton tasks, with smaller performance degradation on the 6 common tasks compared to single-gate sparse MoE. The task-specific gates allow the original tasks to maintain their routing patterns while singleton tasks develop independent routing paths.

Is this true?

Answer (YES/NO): YES